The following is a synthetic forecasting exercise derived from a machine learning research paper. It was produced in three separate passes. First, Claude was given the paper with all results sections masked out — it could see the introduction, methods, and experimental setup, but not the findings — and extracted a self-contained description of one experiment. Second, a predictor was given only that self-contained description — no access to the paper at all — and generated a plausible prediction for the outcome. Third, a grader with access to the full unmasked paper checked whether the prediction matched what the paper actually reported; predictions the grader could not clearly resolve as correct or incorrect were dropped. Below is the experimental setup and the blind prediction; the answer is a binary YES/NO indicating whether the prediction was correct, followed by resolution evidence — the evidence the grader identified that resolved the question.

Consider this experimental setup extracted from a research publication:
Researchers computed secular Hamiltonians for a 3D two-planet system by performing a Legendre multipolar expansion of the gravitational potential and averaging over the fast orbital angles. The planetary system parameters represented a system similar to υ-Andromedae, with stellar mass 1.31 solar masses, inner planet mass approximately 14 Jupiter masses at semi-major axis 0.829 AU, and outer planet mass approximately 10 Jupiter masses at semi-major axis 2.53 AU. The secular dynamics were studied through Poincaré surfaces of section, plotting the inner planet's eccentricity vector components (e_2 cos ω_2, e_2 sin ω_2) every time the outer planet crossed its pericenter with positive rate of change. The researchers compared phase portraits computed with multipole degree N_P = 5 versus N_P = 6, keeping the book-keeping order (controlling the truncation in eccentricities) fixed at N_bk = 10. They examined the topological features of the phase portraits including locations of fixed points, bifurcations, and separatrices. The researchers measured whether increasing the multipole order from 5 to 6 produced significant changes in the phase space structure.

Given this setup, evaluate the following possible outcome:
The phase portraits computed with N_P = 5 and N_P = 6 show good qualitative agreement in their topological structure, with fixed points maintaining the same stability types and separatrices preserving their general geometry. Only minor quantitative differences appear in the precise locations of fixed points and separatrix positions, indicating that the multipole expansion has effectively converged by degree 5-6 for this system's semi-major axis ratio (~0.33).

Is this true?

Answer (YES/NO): YES